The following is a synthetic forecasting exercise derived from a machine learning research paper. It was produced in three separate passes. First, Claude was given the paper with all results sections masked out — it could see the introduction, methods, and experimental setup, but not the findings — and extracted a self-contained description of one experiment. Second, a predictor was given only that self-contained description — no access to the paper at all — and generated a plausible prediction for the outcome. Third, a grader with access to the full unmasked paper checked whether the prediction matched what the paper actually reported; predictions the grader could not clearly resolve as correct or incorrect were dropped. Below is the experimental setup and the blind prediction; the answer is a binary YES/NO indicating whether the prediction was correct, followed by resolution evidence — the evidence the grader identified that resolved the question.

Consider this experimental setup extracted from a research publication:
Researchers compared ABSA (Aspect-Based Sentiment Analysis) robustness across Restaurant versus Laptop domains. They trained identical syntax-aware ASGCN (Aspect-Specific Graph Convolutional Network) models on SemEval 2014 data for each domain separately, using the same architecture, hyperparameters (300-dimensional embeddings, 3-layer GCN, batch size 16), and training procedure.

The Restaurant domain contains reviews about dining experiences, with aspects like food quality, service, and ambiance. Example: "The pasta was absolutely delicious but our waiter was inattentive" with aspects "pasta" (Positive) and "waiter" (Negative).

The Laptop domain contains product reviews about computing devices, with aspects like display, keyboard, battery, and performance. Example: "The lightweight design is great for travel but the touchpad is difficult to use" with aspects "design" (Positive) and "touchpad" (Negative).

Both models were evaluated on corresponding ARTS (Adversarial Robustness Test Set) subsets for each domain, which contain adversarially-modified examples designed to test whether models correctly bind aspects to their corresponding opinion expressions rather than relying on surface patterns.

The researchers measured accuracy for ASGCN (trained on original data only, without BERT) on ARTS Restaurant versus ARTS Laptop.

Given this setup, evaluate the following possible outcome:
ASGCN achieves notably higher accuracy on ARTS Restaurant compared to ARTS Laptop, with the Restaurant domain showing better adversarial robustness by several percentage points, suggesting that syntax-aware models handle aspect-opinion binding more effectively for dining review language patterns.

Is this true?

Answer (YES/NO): NO